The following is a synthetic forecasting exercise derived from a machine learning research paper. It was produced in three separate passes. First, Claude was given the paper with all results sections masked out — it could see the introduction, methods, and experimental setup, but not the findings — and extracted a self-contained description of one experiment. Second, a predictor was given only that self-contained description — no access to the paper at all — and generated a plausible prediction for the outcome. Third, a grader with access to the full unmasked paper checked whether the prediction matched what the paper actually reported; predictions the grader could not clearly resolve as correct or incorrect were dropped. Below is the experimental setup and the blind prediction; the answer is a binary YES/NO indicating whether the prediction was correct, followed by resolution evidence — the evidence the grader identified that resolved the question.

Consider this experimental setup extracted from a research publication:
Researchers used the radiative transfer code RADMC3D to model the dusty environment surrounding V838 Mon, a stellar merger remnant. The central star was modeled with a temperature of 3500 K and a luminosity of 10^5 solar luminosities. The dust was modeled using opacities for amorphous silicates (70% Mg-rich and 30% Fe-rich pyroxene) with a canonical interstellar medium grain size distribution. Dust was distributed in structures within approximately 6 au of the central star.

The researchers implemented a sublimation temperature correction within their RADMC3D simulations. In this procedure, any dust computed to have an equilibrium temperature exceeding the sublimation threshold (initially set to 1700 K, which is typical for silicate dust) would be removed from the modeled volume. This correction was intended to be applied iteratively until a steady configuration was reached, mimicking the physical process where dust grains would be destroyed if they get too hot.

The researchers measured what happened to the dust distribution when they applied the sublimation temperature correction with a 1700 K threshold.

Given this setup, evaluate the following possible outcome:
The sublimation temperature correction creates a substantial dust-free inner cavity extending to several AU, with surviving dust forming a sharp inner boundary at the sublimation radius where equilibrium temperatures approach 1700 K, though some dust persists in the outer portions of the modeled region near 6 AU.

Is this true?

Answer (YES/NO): NO